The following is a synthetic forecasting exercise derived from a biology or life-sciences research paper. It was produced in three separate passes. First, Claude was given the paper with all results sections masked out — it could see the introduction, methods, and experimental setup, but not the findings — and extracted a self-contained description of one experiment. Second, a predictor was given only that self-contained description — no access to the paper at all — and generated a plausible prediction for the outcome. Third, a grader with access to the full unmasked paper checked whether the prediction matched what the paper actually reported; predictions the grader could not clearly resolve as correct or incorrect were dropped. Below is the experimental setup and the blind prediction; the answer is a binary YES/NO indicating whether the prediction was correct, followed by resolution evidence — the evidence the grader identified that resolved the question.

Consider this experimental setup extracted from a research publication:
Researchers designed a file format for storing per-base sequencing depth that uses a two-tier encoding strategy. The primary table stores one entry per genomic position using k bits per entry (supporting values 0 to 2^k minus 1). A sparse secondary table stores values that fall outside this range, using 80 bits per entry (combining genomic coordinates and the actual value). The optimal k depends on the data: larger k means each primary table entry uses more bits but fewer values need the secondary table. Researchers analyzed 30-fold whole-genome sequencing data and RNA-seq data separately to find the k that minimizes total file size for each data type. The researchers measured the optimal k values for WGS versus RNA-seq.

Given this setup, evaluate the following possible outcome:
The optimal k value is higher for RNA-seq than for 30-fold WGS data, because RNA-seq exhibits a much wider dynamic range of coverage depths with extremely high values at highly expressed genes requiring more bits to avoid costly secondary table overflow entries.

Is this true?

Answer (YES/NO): NO